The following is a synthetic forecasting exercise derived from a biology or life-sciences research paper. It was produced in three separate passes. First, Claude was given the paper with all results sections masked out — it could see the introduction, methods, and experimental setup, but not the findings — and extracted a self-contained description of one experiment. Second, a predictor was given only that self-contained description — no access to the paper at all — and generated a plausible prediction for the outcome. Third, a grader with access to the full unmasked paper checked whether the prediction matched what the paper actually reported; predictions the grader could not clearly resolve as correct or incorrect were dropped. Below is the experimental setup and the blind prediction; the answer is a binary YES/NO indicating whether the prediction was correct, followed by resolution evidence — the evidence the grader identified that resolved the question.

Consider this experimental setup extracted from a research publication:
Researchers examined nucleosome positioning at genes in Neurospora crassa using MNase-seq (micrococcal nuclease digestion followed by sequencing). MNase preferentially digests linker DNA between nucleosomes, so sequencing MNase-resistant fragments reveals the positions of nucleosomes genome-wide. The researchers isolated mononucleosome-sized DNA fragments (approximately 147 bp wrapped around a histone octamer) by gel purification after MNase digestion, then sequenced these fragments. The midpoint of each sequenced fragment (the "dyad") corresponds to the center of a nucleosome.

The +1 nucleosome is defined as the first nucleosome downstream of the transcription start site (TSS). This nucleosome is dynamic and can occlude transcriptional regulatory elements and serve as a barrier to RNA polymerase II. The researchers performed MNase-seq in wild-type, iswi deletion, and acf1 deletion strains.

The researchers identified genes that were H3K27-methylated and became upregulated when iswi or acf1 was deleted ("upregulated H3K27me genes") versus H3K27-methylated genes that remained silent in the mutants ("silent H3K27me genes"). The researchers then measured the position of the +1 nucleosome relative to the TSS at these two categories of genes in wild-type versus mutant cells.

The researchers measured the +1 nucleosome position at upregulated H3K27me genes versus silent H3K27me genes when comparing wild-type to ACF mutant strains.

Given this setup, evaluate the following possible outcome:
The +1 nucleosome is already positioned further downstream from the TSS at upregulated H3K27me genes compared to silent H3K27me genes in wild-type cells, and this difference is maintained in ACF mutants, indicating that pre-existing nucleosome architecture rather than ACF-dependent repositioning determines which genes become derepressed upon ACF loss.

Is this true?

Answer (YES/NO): NO